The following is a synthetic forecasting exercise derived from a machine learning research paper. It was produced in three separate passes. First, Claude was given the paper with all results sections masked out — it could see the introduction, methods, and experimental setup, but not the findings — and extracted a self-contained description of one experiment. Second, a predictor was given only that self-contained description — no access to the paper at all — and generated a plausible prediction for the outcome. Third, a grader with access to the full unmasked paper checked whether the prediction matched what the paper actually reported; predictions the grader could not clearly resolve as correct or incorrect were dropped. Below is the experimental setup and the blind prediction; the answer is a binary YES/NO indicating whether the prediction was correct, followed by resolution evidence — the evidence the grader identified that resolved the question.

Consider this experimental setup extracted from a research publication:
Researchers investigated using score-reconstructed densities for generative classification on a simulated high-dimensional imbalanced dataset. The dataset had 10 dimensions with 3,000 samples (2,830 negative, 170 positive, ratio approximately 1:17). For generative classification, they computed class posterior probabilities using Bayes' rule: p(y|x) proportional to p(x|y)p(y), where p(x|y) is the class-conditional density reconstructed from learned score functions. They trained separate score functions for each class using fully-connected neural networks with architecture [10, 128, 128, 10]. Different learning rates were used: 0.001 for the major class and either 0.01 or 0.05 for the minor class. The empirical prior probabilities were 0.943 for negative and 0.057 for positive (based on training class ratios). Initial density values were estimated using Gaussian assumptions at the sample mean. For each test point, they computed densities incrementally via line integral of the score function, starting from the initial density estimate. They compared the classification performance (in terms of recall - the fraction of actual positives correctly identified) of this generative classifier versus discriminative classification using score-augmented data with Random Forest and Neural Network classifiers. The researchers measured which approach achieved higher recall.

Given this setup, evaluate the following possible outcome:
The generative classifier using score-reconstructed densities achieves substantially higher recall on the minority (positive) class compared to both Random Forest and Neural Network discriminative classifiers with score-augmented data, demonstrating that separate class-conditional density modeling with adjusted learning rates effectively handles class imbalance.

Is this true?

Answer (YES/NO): NO